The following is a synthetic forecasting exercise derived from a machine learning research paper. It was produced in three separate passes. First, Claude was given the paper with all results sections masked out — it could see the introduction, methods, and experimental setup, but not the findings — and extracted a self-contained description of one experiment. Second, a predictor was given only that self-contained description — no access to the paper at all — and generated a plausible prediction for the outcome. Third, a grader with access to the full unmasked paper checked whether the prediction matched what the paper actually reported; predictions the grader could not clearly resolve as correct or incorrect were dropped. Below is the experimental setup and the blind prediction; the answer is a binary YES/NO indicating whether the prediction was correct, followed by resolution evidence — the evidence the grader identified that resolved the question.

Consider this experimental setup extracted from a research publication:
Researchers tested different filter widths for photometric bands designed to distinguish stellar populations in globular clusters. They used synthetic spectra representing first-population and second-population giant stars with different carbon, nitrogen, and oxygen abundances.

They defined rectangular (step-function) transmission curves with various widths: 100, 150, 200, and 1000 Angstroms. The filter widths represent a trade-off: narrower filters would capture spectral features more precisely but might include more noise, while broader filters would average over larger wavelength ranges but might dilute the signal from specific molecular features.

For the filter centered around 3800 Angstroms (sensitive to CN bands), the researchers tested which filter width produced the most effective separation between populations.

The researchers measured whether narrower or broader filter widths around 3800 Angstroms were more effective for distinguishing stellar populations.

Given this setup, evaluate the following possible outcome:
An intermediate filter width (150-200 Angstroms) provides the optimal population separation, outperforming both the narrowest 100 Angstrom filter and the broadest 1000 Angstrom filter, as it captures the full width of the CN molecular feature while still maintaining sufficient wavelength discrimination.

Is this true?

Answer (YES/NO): YES